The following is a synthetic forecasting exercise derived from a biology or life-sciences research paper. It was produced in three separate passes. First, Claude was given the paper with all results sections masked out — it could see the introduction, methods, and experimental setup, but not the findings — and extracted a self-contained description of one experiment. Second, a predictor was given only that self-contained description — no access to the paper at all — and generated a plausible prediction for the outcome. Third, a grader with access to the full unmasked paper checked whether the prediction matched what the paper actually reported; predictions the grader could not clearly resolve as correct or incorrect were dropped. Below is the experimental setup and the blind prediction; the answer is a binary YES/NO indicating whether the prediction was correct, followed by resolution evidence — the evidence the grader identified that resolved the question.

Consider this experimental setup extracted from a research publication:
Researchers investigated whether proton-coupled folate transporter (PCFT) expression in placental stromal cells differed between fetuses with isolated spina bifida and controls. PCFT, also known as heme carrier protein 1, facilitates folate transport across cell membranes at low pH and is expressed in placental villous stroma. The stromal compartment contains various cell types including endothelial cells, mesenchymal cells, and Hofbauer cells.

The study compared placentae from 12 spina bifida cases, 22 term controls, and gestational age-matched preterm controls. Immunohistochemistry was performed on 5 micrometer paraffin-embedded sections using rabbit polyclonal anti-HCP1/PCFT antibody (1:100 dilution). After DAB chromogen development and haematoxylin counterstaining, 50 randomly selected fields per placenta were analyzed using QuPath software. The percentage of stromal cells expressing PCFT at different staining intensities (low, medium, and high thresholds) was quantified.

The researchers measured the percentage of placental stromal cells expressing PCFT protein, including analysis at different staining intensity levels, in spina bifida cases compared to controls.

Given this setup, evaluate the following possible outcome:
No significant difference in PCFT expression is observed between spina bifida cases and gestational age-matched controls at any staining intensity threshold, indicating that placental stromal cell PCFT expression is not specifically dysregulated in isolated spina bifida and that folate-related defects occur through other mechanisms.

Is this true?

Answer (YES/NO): YES